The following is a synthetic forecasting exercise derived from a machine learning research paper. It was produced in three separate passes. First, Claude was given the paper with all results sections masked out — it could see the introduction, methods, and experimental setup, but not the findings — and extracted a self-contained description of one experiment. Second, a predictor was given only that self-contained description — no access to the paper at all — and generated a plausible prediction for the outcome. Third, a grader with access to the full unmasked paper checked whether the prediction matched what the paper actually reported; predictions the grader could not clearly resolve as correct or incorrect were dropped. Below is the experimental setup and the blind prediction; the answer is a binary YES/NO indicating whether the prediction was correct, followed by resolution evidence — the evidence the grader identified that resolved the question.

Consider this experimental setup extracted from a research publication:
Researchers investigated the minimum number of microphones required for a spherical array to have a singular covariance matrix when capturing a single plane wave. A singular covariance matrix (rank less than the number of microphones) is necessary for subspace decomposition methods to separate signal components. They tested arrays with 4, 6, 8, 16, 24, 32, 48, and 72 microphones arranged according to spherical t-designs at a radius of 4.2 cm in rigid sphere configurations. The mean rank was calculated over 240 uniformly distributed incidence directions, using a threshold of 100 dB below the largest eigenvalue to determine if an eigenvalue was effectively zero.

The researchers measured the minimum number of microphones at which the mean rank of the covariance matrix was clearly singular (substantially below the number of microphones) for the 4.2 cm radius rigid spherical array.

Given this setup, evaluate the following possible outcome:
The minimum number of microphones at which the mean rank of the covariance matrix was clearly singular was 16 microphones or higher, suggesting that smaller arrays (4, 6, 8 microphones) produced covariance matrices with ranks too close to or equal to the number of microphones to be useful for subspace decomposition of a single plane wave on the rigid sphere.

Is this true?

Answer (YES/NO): NO